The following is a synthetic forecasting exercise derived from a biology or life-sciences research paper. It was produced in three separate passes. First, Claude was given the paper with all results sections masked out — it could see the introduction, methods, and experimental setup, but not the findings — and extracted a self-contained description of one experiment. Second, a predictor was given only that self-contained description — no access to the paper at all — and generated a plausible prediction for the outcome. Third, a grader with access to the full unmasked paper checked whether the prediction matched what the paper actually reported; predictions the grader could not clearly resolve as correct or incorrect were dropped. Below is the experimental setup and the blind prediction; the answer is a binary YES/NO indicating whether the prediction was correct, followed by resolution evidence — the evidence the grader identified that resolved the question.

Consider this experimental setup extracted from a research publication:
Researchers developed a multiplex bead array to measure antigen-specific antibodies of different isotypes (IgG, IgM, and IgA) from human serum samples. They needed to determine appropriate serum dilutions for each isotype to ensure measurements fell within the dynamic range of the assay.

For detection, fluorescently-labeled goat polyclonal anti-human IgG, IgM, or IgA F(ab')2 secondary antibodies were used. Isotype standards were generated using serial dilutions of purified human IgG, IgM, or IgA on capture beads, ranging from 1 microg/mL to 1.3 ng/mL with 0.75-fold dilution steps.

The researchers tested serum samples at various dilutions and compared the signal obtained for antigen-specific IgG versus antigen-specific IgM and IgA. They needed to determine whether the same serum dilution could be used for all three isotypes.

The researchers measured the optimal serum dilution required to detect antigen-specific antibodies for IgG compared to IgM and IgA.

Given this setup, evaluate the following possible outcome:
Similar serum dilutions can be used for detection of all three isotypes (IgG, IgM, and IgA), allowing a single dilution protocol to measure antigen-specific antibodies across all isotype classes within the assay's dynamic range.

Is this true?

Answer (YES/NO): NO